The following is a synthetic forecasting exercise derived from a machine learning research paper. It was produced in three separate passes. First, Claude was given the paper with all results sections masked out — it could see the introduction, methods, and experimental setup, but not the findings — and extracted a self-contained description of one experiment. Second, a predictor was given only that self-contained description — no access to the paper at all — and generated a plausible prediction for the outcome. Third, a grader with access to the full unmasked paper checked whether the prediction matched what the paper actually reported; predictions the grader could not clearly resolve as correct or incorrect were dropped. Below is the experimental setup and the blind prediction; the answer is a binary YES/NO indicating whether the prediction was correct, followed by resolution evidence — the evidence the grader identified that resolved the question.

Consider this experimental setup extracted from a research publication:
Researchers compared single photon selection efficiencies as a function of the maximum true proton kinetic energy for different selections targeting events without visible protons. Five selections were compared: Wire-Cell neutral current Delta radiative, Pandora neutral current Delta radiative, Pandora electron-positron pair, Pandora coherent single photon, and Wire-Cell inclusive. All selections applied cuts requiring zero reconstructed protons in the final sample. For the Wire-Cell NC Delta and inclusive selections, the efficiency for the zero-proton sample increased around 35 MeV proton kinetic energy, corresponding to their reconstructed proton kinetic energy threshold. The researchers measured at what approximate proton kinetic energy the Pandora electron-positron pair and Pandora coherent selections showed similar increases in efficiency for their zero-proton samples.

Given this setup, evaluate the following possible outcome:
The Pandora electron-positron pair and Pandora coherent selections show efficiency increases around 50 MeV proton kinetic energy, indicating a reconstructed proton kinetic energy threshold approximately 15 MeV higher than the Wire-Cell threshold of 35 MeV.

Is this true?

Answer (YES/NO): NO